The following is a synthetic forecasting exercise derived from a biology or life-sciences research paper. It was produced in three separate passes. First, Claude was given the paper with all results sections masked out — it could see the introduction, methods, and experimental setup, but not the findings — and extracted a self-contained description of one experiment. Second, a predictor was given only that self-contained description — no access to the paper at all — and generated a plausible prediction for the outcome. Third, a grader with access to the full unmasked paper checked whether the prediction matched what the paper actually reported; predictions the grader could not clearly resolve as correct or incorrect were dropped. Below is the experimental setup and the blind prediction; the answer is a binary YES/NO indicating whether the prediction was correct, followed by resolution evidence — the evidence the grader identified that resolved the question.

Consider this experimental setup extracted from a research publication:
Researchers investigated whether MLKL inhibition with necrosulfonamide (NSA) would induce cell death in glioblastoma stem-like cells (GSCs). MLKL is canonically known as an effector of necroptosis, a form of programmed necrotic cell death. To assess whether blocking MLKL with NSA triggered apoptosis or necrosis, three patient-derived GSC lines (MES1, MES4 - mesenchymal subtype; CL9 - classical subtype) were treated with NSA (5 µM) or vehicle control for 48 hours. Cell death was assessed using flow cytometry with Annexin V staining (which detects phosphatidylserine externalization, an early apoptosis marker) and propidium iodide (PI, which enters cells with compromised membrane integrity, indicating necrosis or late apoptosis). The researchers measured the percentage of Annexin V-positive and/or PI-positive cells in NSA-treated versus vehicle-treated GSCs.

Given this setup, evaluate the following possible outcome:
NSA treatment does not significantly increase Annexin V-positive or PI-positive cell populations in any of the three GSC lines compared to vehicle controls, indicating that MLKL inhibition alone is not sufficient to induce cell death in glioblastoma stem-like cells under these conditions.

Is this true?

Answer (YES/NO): NO